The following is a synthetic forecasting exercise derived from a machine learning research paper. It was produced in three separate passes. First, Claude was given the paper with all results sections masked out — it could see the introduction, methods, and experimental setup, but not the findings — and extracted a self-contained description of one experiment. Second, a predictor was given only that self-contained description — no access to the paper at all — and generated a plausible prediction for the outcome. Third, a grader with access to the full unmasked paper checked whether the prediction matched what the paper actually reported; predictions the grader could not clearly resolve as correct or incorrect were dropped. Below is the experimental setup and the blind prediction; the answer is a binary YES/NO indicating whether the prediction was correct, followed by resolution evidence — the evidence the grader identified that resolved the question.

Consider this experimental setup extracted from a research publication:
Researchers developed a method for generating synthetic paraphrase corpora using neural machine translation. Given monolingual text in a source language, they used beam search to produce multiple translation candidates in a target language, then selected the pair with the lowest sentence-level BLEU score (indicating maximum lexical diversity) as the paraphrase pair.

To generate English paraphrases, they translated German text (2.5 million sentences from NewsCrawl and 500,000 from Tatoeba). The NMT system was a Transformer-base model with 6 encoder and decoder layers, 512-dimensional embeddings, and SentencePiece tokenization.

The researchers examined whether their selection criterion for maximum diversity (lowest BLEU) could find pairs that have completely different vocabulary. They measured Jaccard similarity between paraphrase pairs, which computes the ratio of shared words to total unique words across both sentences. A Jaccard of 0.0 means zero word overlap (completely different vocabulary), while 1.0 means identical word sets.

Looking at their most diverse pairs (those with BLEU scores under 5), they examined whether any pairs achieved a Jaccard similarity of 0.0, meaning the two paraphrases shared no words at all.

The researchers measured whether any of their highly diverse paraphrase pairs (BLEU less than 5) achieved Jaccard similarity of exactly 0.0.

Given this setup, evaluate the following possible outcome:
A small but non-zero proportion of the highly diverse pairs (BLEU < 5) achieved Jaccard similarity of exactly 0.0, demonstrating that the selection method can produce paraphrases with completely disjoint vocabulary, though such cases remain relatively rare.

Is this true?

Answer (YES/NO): YES